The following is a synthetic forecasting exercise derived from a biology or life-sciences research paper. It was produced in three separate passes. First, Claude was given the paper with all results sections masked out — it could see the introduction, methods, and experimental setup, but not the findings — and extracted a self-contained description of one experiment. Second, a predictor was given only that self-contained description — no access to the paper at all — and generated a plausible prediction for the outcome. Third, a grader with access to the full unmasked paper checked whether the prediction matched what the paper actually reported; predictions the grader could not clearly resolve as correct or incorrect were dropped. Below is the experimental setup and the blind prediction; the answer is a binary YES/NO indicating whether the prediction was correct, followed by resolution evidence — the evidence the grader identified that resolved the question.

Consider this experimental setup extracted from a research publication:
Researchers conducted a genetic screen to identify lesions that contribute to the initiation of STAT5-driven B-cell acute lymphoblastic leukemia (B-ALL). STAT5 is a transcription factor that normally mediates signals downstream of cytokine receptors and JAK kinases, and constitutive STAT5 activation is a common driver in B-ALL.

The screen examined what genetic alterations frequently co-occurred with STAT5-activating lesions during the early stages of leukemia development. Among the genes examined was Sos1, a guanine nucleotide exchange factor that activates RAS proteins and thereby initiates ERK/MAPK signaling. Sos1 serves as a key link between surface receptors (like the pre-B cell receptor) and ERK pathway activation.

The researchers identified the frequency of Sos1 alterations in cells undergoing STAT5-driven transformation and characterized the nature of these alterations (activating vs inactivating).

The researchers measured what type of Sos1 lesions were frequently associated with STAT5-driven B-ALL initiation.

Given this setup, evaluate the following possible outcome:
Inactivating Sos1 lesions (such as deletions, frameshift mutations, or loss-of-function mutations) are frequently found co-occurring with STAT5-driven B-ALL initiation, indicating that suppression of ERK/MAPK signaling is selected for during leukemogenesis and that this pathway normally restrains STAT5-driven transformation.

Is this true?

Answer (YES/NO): YES